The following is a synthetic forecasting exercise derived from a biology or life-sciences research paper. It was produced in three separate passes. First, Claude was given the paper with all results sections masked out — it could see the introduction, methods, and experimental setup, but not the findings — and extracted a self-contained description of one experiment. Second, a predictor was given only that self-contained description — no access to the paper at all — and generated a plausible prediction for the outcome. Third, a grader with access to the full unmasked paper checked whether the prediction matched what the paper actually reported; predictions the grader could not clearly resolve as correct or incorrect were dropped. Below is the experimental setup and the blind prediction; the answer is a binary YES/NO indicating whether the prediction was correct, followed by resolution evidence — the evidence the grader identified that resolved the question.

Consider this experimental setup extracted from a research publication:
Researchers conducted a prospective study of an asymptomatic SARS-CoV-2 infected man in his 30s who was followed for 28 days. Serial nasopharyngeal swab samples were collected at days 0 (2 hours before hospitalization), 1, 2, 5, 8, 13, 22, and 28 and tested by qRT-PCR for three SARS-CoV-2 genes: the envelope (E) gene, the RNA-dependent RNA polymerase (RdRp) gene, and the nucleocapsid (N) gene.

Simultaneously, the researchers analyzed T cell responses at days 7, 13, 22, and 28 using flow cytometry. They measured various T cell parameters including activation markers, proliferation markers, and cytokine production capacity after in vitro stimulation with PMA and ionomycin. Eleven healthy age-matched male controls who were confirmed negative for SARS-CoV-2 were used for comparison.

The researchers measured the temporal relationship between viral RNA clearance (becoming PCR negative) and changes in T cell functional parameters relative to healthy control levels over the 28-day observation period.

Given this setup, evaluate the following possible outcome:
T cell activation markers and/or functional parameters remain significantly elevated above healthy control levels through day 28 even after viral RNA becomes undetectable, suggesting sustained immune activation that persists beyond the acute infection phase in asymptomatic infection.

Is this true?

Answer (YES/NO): NO